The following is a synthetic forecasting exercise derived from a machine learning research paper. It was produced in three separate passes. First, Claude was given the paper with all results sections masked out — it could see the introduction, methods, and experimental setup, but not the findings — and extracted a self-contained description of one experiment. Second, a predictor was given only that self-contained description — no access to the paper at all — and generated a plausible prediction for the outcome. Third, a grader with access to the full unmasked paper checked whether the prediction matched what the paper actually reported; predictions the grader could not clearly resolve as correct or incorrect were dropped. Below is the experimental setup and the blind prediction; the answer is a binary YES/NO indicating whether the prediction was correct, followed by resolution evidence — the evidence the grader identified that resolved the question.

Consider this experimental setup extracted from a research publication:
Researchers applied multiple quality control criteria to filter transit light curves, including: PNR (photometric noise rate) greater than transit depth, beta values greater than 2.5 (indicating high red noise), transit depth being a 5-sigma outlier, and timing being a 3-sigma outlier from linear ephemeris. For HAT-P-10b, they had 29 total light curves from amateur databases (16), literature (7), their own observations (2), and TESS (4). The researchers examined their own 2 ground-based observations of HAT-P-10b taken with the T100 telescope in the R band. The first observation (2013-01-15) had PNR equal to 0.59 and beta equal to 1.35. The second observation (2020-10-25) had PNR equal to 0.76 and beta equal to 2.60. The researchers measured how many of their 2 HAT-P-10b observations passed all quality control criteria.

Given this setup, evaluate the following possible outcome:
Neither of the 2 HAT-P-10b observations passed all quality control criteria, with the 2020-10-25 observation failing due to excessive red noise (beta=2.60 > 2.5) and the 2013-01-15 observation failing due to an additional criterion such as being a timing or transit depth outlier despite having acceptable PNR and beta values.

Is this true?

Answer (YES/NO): NO